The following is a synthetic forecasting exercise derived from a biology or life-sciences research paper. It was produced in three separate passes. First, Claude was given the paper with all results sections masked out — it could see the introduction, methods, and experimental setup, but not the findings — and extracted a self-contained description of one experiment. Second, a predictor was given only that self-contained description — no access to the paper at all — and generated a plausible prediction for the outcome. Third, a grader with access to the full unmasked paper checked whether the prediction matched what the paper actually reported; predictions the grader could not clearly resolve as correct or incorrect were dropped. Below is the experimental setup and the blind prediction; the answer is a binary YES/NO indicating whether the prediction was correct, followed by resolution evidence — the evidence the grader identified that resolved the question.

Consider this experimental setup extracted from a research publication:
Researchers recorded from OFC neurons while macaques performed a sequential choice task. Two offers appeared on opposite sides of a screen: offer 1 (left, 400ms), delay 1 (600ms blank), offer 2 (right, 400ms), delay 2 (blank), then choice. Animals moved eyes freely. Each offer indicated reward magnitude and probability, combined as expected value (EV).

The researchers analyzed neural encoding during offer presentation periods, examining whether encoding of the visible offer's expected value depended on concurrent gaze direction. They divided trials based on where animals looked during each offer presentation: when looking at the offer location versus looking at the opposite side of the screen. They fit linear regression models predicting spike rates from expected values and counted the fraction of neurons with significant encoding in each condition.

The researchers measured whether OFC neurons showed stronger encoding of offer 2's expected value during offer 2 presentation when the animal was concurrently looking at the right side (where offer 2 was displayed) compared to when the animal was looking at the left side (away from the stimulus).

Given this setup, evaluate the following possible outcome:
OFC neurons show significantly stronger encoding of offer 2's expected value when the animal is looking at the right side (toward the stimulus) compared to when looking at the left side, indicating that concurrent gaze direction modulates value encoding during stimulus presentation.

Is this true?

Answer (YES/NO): YES